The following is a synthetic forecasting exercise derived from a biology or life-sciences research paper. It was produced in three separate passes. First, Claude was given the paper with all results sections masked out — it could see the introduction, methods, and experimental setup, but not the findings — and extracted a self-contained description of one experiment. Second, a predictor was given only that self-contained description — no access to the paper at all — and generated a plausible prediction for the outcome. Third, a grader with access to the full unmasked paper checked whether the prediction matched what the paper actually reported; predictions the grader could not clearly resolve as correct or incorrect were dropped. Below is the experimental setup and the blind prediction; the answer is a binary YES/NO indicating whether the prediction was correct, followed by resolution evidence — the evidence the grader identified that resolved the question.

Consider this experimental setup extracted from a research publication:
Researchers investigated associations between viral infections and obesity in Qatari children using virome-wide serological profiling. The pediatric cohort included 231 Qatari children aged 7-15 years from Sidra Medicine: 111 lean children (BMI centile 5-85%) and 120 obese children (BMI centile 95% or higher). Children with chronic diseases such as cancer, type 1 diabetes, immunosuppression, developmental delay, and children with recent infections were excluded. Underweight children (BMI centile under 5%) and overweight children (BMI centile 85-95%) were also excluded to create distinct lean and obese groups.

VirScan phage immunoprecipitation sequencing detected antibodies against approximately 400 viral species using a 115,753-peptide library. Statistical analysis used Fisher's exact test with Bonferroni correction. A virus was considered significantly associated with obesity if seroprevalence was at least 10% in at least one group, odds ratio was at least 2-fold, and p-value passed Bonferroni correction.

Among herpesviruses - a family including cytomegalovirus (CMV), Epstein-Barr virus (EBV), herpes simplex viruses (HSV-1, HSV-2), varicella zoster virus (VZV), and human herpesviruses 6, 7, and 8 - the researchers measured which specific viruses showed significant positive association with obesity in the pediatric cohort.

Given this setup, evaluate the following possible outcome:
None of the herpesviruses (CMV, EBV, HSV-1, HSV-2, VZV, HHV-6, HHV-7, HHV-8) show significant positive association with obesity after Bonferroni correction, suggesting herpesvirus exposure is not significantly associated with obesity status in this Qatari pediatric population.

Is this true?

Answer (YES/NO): YES